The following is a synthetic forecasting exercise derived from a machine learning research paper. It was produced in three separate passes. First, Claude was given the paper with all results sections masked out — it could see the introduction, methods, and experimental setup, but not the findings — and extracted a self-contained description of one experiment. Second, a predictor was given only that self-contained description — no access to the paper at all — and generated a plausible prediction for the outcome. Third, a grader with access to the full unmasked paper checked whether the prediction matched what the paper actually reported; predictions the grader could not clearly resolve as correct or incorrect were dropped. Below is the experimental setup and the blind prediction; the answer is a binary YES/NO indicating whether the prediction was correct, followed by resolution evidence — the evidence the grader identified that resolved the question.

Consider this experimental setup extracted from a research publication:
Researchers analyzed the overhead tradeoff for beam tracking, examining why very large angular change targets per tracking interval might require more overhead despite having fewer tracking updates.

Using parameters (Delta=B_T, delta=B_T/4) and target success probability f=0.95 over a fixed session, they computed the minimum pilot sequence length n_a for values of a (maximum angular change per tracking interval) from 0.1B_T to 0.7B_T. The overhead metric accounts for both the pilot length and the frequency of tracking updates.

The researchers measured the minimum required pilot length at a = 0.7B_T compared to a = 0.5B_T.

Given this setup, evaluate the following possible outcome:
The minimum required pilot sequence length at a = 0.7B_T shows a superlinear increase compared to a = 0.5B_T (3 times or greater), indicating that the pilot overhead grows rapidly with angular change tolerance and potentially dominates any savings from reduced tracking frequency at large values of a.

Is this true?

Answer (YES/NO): NO